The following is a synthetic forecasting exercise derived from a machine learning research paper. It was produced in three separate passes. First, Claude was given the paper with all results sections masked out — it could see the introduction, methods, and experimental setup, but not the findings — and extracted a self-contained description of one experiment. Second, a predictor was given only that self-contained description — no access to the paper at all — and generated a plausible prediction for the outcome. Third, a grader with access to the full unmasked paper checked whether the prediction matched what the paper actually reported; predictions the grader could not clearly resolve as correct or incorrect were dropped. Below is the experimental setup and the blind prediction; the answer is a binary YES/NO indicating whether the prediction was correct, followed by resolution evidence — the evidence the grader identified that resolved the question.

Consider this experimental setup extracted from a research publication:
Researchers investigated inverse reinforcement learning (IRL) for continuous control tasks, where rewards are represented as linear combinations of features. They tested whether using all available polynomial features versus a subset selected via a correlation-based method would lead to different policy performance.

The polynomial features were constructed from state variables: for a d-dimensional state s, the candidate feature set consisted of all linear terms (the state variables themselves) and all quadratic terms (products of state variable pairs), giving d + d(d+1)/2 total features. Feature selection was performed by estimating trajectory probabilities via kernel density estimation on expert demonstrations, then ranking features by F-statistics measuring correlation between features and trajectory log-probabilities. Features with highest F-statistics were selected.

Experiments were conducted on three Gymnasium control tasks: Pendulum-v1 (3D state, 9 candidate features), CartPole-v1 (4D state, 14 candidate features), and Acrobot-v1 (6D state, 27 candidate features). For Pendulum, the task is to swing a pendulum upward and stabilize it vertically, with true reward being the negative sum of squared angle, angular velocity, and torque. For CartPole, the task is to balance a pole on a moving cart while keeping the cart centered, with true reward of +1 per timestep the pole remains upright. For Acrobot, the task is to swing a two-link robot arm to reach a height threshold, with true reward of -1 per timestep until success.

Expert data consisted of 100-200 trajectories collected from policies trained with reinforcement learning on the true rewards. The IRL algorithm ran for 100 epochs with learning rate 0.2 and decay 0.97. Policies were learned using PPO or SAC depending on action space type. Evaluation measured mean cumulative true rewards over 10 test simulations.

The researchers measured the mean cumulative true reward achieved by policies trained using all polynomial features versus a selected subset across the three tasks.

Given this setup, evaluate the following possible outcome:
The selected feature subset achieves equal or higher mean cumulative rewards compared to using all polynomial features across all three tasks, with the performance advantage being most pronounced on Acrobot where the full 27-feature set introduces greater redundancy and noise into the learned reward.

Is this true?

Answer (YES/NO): NO